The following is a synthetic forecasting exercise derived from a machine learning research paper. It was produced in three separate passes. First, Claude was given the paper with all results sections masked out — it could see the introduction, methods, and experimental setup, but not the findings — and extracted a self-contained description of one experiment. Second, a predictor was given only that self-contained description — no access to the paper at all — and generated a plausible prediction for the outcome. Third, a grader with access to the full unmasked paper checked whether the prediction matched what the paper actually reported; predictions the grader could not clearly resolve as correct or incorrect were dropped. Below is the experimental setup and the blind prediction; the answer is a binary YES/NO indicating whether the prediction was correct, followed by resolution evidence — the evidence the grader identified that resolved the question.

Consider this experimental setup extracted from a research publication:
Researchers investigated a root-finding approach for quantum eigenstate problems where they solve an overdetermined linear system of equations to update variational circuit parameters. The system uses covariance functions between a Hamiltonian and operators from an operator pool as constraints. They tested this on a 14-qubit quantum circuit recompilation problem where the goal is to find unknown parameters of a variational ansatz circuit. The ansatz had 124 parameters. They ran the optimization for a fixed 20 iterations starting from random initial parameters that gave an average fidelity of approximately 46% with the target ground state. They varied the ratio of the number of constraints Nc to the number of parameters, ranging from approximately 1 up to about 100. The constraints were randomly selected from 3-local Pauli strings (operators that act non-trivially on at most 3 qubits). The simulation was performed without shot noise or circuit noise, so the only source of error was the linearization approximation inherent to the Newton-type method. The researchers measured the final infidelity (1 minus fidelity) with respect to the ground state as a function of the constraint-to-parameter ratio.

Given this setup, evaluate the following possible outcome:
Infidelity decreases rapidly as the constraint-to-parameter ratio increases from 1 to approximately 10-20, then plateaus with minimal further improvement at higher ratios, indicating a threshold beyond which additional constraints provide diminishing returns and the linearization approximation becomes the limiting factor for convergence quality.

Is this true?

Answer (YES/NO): NO